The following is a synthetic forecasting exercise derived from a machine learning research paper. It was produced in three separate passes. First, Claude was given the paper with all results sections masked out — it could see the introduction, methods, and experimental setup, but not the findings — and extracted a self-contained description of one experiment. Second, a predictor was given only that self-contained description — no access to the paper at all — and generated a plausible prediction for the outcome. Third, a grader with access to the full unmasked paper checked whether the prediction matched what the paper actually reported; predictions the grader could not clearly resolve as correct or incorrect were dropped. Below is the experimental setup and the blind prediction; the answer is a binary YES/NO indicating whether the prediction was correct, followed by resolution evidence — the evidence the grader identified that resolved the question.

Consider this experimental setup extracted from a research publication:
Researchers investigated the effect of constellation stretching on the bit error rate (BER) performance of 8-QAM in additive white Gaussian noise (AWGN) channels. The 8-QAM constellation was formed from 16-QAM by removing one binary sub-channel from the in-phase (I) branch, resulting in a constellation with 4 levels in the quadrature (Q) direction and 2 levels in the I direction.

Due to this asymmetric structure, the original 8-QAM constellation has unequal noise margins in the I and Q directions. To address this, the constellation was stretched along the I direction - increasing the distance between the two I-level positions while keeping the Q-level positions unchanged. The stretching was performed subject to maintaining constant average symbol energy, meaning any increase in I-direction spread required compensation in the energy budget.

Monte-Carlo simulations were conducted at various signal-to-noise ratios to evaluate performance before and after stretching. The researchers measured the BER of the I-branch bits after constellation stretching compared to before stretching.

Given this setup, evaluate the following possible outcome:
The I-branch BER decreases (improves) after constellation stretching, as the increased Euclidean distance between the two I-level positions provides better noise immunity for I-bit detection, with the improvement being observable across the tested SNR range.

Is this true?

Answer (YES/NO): YES